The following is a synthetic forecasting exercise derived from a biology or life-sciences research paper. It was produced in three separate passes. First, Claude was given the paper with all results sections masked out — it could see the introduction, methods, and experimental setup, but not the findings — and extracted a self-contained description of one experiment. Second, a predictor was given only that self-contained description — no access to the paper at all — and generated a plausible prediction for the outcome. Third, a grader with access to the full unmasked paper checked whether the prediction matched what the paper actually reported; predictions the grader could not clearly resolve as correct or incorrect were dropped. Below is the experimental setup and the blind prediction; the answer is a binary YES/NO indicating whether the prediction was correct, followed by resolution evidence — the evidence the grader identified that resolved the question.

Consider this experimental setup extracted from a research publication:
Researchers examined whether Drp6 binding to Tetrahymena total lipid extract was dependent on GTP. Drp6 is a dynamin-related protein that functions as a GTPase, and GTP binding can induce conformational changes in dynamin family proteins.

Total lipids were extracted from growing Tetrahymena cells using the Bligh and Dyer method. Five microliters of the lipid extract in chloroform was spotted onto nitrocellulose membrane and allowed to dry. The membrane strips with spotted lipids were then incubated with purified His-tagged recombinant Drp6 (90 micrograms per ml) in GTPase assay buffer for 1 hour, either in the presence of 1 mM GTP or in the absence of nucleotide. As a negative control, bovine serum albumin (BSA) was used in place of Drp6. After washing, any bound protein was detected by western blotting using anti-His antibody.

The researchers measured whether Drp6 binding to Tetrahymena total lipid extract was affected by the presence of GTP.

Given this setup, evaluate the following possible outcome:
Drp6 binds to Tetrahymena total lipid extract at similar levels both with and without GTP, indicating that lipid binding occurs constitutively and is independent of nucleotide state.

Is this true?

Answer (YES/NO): YES